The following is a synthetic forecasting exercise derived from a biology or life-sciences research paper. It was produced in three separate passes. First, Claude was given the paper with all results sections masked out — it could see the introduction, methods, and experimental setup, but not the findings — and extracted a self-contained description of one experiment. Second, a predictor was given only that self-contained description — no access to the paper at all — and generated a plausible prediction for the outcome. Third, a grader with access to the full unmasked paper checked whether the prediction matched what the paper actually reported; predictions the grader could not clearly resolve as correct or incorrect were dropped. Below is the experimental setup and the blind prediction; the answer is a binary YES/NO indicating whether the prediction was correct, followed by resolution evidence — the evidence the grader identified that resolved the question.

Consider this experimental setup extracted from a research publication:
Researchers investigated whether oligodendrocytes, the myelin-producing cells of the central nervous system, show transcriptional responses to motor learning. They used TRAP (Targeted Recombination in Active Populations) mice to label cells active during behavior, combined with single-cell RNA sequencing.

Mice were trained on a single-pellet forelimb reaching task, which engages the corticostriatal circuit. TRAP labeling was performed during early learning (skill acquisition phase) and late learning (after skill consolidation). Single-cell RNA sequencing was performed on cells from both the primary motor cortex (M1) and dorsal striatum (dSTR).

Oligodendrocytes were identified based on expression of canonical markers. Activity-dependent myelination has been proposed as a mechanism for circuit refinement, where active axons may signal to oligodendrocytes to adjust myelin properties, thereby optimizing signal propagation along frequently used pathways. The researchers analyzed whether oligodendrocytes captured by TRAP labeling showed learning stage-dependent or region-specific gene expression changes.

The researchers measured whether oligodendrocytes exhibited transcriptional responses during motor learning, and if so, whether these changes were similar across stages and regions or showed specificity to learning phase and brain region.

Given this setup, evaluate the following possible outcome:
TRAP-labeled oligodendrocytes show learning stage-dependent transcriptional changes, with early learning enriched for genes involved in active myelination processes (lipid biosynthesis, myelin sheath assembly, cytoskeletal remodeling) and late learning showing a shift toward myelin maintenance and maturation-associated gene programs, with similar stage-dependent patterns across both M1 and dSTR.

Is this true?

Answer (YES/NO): NO